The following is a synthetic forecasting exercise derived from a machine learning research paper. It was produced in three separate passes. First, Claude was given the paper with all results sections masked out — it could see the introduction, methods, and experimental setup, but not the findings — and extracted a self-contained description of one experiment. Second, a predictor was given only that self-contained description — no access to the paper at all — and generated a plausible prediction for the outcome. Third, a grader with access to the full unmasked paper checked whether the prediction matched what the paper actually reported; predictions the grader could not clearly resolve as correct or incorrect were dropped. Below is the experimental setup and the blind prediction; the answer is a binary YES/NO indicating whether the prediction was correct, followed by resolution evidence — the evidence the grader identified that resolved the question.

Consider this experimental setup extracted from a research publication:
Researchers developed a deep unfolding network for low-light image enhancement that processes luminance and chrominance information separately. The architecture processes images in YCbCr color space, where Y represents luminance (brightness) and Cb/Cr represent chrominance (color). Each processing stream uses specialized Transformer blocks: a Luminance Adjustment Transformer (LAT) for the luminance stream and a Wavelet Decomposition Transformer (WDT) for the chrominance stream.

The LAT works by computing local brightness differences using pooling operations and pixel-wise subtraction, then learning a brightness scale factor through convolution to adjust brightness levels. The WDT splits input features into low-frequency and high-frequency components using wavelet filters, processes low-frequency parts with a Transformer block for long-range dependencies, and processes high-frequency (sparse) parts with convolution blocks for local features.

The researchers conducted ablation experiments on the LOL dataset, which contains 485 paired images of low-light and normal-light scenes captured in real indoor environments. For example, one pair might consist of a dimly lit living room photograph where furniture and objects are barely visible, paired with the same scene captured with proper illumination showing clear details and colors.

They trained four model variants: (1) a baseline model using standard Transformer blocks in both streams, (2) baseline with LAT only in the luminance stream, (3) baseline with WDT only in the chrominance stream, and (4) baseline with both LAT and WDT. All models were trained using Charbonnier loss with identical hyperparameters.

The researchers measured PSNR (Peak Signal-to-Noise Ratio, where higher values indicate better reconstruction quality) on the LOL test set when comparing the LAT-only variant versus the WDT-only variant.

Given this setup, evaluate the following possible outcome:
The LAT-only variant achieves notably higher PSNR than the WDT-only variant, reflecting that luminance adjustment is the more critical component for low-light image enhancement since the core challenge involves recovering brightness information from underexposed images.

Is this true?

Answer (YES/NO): NO